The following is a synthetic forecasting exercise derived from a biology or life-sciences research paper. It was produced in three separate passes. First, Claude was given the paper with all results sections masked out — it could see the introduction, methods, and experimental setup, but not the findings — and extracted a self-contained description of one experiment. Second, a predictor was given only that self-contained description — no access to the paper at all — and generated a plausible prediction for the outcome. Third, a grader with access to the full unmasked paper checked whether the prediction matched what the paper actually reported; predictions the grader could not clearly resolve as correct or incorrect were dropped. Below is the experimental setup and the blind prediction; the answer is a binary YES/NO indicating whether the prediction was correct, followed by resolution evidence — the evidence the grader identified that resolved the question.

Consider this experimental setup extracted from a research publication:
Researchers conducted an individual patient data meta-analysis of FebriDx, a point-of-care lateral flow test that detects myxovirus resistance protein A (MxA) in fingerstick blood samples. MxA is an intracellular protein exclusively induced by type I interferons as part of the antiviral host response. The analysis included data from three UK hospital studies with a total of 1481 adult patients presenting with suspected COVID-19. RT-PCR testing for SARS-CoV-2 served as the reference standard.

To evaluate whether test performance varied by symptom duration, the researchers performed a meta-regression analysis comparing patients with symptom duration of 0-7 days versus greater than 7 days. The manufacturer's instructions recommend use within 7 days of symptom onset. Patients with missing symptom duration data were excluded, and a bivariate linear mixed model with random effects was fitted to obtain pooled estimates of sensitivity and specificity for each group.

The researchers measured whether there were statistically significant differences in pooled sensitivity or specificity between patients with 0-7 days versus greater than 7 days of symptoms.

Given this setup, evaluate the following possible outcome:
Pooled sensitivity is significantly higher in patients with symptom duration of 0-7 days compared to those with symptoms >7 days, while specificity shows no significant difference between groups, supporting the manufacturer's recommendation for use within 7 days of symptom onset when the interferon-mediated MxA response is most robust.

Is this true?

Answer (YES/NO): NO